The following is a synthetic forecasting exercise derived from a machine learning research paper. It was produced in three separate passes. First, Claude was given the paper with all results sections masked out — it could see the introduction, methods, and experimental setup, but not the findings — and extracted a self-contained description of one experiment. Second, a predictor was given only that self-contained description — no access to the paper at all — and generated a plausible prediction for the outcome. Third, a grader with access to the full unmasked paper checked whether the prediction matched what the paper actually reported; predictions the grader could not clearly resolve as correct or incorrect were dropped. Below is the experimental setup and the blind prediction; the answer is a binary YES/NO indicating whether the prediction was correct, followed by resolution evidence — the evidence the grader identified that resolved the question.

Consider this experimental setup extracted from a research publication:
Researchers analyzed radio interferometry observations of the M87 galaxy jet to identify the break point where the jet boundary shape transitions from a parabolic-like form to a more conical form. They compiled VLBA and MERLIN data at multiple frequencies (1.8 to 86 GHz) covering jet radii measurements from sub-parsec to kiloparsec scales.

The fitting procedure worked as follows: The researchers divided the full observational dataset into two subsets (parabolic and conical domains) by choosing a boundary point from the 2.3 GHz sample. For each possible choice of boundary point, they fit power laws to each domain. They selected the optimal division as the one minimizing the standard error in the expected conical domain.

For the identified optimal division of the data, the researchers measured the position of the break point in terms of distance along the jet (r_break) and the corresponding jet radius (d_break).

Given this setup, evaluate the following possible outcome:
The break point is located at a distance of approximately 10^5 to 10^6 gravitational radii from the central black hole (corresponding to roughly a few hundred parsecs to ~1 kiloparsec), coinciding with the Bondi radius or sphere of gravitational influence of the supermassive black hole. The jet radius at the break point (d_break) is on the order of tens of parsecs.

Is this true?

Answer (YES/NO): NO